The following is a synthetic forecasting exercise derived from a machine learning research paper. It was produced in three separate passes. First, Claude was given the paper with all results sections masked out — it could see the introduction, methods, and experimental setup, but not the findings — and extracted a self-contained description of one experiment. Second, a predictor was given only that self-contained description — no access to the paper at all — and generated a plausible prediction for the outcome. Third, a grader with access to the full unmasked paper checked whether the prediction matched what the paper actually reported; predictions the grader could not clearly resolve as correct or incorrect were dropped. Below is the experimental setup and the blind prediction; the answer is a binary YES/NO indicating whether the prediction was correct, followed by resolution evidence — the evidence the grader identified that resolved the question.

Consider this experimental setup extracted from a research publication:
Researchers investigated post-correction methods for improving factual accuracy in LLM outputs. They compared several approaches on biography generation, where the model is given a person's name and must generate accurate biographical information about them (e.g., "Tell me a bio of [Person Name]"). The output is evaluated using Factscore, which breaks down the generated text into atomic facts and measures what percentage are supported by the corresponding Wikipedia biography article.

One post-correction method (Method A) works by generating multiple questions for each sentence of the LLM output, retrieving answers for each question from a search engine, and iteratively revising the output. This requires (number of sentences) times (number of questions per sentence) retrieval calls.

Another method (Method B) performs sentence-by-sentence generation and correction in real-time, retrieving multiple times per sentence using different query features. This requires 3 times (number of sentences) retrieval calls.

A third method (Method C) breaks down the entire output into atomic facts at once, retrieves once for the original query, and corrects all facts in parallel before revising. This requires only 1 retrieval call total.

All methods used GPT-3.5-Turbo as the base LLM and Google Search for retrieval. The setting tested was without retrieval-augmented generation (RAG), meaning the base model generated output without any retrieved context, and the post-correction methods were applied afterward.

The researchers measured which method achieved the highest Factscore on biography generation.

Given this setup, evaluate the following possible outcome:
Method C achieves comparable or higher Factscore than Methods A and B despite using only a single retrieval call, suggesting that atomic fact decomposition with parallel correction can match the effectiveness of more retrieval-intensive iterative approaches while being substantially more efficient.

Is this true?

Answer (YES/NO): NO